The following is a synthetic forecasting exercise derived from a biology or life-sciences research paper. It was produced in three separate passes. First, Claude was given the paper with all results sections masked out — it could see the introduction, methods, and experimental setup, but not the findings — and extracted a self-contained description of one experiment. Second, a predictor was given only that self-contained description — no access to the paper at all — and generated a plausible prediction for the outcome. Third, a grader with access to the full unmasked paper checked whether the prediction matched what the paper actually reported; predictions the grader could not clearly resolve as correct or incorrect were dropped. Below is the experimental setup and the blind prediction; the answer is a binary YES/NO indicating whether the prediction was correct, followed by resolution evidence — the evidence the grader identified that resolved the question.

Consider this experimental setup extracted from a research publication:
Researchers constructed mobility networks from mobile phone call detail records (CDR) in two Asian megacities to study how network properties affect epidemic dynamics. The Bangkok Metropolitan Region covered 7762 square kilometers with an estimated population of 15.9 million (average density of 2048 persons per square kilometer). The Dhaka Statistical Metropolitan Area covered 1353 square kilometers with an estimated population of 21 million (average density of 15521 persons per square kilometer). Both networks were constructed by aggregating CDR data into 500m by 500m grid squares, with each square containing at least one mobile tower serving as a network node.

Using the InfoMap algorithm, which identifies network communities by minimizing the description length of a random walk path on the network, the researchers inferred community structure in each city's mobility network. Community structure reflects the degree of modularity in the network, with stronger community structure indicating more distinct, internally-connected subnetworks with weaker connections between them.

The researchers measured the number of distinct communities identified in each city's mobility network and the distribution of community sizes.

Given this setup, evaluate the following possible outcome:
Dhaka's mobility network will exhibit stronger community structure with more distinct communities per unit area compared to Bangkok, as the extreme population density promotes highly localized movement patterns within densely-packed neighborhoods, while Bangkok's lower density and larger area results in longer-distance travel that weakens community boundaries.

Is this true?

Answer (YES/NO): NO